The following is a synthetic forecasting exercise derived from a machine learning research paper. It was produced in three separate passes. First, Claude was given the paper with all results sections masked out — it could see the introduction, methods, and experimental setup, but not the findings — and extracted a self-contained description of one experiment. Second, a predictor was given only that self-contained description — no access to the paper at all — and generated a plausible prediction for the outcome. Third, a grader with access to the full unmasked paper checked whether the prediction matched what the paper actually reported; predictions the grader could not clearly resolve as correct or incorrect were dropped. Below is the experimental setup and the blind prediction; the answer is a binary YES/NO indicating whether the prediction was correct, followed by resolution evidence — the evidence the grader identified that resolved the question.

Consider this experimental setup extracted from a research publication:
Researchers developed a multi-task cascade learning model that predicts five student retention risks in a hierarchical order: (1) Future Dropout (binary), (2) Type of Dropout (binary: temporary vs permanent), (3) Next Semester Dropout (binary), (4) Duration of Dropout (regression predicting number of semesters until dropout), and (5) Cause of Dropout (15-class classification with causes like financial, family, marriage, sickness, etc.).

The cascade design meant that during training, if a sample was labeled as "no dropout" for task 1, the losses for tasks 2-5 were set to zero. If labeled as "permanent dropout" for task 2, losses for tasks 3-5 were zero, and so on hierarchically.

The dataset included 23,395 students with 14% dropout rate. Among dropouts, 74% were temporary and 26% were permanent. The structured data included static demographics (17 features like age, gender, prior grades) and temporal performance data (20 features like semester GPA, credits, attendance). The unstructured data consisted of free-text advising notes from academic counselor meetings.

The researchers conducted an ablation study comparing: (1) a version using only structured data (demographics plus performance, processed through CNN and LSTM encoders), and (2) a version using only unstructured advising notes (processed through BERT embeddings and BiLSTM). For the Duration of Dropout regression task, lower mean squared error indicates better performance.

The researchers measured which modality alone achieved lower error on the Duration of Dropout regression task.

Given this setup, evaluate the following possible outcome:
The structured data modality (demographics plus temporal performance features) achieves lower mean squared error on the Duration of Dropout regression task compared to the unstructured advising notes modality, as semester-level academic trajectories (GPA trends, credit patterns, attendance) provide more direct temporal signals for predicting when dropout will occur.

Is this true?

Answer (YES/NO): NO